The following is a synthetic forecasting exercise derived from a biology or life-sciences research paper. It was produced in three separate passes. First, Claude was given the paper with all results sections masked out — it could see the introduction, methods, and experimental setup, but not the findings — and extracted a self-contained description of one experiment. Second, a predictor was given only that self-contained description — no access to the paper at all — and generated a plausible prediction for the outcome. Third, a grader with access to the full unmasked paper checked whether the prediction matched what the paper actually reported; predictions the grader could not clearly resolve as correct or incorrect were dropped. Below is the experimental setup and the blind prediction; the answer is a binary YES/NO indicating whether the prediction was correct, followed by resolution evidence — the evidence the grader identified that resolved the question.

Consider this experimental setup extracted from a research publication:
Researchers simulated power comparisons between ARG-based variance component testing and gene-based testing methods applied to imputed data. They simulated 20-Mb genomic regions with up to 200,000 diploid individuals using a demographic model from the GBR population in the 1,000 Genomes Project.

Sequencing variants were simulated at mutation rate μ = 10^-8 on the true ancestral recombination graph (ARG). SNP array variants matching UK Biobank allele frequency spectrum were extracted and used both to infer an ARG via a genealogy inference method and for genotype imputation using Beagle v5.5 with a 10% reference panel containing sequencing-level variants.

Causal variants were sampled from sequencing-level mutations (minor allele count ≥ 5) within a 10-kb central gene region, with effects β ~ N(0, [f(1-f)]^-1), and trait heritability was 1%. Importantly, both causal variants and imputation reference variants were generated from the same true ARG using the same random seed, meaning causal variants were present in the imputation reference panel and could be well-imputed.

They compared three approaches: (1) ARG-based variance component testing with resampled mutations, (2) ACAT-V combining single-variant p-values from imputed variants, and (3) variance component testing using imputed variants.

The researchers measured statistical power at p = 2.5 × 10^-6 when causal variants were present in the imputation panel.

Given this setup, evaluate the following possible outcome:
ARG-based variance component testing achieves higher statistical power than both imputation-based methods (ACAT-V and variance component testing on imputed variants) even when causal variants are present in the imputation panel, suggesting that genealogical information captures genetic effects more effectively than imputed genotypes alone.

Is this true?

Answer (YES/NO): NO